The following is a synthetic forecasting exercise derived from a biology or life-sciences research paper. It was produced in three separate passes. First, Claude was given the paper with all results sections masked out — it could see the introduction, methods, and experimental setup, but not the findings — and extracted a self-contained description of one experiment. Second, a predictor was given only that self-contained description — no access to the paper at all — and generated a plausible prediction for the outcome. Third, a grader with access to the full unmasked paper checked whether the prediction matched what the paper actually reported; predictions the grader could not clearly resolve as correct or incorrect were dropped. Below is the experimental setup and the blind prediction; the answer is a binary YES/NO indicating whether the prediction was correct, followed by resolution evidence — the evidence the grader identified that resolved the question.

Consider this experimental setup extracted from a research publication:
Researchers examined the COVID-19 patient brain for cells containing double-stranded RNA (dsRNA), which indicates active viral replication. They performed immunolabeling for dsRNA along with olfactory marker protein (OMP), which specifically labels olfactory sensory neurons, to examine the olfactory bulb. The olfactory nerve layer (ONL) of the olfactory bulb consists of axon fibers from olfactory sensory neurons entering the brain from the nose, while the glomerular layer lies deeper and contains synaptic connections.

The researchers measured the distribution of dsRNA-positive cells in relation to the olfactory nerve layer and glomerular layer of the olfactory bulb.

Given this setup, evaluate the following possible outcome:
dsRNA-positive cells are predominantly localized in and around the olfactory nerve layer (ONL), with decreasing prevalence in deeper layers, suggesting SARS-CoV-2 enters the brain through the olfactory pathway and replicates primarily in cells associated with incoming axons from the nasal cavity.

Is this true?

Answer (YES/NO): NO